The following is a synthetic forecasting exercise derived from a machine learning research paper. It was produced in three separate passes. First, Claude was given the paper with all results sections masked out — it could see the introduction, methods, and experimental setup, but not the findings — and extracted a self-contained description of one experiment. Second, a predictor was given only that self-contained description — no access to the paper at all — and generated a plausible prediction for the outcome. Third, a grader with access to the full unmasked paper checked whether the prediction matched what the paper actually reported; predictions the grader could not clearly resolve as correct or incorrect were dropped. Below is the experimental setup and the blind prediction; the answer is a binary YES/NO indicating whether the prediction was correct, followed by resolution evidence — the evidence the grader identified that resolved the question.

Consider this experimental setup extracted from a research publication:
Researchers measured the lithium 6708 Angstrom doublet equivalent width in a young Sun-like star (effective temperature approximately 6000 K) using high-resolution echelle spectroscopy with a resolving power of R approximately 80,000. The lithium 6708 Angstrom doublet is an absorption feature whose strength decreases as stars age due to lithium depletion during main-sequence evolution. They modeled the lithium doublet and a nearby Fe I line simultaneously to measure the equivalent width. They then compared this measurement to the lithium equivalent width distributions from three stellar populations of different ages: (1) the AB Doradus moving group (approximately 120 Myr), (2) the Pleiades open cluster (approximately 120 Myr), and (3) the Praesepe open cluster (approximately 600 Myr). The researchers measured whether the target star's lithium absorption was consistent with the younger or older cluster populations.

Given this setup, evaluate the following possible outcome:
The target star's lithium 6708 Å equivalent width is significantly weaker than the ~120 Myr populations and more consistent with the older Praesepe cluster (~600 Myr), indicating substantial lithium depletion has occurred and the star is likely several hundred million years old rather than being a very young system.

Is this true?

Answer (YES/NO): NO